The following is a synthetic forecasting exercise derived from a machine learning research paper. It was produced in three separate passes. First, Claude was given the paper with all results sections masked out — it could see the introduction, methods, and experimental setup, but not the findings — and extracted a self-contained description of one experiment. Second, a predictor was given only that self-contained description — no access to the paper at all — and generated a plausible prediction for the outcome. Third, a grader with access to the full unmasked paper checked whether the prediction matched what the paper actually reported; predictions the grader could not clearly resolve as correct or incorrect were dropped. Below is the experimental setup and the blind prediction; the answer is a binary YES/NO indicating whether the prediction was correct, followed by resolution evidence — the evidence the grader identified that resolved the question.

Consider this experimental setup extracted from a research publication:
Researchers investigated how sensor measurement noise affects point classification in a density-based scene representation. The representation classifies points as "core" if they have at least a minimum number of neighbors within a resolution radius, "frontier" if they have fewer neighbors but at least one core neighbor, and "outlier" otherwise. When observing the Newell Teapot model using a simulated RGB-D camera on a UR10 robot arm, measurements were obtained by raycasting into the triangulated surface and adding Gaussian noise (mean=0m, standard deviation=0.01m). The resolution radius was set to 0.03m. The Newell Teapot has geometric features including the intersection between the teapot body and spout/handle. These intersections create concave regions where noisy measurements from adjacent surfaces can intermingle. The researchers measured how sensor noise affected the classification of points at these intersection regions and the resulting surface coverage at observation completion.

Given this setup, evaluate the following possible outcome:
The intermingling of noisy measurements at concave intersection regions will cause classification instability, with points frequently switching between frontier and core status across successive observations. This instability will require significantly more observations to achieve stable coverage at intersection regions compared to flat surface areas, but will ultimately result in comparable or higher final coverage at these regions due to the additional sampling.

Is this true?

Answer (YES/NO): NO